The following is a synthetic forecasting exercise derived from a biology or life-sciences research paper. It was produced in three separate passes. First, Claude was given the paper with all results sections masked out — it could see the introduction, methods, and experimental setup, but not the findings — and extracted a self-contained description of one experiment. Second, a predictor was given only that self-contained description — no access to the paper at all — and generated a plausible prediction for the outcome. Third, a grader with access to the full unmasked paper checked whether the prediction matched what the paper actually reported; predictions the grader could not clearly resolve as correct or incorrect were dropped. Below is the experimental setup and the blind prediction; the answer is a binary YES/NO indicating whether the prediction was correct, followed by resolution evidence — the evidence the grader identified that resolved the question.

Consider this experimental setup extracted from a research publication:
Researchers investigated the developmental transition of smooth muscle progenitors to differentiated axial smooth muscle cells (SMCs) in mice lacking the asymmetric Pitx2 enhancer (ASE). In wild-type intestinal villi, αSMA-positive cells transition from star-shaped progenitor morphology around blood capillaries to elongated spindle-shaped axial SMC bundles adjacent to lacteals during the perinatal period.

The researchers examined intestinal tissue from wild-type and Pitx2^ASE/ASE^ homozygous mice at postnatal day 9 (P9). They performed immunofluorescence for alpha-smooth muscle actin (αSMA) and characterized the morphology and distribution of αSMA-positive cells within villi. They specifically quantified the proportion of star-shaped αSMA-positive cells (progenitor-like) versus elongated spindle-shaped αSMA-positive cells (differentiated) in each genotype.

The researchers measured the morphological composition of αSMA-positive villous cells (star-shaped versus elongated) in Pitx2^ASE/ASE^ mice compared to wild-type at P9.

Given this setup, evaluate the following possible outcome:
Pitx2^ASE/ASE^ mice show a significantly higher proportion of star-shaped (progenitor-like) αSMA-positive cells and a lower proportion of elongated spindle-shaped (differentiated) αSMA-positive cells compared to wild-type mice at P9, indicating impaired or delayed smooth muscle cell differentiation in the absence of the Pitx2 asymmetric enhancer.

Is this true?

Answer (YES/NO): YES